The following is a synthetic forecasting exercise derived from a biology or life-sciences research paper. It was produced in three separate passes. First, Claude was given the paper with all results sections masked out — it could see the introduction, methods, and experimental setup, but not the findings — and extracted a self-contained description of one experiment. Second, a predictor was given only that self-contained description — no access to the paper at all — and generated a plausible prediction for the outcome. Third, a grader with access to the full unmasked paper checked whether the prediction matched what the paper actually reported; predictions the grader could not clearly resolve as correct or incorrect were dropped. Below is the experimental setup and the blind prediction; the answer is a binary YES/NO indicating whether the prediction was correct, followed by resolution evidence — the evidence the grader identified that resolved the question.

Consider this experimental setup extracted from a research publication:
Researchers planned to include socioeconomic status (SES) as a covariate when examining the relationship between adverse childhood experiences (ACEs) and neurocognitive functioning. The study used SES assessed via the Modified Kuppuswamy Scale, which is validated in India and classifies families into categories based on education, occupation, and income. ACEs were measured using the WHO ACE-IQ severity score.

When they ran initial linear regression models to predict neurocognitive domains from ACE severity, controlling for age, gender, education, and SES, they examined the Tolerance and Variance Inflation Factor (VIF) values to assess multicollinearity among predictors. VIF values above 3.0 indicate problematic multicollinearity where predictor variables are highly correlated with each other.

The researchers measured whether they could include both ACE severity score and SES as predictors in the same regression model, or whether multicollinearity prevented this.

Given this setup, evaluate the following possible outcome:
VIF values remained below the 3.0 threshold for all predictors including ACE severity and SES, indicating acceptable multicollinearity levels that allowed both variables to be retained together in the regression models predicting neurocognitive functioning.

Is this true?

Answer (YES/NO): NO